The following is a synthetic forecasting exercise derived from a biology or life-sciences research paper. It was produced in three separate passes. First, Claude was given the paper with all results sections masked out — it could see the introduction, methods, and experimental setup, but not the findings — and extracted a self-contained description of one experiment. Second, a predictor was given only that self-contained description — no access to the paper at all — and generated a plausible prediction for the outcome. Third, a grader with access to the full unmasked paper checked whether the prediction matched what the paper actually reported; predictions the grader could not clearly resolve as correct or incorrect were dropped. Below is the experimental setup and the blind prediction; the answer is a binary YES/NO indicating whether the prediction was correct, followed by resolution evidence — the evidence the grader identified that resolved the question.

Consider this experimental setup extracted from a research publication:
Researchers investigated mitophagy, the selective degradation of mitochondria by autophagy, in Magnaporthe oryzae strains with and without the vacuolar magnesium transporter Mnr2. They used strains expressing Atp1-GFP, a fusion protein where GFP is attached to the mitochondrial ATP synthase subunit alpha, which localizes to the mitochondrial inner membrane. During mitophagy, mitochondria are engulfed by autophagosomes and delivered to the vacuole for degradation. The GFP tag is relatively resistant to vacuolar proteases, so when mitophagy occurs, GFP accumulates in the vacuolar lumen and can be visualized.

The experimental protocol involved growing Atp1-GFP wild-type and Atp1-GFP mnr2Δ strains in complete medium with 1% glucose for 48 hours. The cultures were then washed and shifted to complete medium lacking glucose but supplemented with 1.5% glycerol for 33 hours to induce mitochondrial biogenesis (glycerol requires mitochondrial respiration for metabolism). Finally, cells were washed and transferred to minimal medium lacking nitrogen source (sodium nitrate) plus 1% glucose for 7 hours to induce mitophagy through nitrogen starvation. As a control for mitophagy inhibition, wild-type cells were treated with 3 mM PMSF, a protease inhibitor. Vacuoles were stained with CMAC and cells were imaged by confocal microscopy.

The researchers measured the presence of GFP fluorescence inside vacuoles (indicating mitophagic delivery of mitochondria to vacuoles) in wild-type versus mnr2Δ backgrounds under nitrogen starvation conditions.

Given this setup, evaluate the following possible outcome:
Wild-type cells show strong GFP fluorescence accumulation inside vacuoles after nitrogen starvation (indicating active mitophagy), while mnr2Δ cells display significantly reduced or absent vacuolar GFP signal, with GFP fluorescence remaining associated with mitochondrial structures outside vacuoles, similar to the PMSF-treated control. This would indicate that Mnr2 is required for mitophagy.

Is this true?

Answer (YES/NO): YES